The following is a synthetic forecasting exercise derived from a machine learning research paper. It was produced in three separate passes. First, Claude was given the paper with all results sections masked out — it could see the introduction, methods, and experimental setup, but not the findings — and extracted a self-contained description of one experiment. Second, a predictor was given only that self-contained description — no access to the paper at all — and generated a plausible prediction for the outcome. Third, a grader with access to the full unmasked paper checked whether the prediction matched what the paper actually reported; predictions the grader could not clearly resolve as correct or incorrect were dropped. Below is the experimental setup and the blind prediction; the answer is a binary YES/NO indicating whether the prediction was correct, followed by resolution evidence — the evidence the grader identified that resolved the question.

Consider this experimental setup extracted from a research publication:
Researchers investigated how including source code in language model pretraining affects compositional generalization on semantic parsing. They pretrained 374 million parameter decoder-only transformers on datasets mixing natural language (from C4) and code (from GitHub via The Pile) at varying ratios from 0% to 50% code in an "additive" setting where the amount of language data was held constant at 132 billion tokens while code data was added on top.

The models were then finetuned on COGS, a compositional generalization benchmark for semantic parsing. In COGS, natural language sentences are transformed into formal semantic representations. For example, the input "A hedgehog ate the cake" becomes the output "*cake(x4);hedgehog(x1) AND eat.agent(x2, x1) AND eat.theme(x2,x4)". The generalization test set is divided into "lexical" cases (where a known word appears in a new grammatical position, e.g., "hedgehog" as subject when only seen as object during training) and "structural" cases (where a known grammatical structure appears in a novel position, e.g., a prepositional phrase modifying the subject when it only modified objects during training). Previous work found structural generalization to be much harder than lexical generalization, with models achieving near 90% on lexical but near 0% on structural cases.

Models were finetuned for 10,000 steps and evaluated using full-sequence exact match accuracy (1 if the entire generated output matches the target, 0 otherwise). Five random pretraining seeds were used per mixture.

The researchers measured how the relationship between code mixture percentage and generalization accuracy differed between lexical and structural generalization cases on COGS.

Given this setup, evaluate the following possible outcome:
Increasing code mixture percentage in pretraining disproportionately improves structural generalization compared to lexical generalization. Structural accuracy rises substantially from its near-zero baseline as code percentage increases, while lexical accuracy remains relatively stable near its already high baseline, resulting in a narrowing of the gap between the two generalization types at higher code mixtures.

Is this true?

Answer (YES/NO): NO